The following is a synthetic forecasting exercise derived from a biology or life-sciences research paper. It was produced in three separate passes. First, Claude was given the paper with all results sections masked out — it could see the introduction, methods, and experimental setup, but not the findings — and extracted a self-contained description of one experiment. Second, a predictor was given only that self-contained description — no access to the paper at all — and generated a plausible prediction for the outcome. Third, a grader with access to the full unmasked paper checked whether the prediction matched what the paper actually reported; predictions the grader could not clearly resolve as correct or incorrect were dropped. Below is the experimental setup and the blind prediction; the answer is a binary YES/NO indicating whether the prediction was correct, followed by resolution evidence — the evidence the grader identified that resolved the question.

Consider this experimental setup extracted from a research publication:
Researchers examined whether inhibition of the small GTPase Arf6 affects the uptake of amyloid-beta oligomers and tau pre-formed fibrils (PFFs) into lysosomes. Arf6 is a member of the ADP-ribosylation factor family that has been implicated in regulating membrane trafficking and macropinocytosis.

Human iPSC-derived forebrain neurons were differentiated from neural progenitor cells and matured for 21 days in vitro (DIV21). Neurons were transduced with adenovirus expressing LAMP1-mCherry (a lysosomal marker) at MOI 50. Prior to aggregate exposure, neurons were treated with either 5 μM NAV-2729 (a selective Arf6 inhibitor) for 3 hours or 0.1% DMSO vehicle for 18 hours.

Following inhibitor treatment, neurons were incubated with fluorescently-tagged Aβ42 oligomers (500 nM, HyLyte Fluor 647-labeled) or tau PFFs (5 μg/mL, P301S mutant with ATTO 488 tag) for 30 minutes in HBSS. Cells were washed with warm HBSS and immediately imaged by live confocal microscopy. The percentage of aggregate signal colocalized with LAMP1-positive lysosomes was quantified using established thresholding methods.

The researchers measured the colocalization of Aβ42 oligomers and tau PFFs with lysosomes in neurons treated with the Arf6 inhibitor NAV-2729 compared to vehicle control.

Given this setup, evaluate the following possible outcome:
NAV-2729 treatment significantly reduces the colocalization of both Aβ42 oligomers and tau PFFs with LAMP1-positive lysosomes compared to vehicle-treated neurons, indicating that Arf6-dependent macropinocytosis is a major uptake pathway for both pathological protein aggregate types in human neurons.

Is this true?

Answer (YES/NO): YES